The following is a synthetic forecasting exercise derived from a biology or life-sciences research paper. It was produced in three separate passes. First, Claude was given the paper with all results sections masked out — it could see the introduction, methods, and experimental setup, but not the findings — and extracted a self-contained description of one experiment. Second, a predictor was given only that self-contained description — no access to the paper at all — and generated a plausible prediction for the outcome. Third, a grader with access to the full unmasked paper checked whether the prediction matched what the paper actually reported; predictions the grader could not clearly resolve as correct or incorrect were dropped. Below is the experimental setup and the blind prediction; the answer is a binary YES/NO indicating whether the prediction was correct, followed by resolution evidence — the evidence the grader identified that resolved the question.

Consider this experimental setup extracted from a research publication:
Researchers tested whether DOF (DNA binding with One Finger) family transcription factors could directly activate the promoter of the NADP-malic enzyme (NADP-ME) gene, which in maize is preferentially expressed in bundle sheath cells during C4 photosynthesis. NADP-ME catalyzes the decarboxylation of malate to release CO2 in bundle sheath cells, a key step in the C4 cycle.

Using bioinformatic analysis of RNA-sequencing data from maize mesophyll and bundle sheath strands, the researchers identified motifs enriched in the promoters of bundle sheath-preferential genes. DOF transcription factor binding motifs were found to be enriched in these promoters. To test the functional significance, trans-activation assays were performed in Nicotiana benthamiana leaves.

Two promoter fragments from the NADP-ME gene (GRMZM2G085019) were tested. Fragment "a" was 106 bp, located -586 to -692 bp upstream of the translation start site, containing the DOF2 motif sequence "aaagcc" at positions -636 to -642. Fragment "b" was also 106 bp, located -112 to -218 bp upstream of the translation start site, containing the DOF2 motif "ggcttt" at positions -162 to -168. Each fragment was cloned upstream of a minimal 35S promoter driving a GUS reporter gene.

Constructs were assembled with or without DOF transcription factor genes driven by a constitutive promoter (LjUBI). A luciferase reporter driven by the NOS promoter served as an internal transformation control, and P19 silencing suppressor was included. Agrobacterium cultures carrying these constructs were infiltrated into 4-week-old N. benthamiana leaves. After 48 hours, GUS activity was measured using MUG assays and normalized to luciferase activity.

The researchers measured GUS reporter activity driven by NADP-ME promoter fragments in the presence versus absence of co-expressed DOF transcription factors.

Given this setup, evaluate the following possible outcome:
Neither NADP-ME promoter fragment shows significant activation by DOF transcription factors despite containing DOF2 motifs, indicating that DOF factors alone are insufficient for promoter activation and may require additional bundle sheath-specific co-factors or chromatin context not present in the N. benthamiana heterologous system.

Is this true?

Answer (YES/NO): NO